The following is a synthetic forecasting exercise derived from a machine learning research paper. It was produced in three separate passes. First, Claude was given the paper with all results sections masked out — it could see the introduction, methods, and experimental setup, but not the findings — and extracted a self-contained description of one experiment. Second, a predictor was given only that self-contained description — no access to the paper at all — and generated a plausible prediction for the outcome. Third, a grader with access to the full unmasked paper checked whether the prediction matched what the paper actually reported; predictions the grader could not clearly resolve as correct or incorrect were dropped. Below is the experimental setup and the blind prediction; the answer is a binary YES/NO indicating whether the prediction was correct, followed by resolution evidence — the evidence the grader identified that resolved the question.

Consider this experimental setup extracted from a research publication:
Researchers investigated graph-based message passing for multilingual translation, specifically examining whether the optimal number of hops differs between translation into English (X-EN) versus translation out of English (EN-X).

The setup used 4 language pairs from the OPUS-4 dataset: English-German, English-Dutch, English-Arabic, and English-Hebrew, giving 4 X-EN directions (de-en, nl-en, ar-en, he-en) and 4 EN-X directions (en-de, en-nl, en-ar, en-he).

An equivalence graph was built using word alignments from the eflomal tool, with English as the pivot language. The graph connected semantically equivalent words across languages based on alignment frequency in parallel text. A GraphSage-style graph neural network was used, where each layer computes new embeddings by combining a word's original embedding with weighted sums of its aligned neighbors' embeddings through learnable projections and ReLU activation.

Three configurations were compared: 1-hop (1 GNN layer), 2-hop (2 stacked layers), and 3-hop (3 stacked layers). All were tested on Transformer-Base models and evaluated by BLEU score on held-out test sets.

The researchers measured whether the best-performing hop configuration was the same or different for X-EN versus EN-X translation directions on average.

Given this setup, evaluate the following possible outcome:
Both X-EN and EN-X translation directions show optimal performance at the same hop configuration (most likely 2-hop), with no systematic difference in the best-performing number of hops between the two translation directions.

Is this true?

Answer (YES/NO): YES